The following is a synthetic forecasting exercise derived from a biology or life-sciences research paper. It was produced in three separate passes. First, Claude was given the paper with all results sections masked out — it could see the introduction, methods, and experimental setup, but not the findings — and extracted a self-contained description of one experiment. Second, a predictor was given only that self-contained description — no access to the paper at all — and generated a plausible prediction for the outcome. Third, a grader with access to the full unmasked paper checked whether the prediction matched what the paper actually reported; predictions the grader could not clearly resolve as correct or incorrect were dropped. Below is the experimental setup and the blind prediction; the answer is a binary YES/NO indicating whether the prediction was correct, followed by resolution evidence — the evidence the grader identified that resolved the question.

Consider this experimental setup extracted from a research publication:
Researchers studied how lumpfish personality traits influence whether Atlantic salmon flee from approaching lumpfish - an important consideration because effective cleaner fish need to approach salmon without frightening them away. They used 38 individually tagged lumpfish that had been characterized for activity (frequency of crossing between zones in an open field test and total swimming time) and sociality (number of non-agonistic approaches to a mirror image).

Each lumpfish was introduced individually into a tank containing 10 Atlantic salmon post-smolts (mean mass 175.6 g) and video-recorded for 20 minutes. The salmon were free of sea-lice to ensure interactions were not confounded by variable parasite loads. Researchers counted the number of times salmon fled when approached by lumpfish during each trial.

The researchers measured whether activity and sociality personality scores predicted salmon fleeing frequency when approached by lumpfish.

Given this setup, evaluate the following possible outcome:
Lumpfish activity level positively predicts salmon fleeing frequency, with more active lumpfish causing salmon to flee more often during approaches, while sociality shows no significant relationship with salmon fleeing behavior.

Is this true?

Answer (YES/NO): NO